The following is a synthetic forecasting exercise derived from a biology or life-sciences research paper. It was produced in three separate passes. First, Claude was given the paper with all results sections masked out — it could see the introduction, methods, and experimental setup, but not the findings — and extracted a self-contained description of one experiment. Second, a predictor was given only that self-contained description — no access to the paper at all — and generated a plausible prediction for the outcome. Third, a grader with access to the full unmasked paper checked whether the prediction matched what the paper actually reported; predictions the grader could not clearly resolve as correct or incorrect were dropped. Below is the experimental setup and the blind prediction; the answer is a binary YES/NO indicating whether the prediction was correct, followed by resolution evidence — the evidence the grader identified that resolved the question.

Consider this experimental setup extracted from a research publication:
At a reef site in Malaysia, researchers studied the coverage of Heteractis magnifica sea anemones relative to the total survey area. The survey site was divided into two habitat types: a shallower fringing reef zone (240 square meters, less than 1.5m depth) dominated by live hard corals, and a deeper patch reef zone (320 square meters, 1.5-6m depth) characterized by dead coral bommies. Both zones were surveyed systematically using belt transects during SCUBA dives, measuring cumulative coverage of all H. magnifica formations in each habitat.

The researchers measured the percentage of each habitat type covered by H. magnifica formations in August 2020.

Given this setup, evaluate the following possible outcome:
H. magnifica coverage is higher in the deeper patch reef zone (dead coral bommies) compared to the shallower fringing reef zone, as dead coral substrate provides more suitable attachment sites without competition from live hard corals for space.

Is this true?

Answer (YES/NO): YES